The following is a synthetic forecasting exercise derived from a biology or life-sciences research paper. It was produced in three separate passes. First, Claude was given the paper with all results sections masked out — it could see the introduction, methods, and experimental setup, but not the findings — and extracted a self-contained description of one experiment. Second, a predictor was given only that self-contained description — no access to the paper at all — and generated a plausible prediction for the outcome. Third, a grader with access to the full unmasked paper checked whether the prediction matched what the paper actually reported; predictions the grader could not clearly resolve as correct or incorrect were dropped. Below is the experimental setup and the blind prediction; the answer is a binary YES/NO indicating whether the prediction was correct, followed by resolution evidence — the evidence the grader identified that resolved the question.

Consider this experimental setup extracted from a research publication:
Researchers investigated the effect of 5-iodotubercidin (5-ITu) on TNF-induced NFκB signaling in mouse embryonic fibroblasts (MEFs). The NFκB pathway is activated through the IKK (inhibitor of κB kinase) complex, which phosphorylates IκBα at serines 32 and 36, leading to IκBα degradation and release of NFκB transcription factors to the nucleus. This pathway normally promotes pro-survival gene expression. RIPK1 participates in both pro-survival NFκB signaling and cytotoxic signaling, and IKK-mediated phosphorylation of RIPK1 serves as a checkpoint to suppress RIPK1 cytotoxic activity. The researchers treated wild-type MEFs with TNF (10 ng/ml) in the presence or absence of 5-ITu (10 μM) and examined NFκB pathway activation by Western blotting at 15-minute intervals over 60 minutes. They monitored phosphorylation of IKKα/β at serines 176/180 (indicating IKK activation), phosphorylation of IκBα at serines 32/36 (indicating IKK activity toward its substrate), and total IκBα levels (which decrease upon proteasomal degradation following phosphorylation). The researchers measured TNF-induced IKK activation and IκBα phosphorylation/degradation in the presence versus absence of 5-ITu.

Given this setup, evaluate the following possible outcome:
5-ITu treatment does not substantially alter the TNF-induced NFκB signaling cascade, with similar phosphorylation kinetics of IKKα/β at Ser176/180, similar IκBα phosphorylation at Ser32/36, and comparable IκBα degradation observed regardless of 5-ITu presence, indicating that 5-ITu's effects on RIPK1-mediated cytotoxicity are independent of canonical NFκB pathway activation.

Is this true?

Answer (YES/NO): NO